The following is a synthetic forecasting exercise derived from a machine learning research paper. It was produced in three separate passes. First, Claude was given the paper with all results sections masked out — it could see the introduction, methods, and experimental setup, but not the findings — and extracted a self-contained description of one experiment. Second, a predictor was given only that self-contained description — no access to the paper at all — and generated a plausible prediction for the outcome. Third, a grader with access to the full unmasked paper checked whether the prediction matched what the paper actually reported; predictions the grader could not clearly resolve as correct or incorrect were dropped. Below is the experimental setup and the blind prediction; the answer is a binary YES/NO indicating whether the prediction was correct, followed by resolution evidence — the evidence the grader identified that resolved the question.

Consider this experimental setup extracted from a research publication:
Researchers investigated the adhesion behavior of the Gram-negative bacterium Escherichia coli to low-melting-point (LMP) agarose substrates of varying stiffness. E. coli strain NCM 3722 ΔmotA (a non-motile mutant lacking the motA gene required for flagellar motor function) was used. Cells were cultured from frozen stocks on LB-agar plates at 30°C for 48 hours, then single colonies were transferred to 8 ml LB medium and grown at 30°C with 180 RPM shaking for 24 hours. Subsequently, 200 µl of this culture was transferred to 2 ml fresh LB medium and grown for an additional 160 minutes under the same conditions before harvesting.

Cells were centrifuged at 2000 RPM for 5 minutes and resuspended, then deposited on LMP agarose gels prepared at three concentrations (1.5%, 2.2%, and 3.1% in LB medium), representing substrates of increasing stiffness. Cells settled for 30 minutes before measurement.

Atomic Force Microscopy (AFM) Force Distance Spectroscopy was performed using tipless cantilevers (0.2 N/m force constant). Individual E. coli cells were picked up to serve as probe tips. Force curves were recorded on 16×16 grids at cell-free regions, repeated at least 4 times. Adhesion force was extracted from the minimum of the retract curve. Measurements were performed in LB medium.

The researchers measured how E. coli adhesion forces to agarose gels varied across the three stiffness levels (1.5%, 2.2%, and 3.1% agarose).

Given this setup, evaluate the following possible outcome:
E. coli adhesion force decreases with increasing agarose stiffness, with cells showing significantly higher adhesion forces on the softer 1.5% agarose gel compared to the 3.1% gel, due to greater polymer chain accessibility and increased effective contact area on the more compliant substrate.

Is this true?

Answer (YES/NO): NO